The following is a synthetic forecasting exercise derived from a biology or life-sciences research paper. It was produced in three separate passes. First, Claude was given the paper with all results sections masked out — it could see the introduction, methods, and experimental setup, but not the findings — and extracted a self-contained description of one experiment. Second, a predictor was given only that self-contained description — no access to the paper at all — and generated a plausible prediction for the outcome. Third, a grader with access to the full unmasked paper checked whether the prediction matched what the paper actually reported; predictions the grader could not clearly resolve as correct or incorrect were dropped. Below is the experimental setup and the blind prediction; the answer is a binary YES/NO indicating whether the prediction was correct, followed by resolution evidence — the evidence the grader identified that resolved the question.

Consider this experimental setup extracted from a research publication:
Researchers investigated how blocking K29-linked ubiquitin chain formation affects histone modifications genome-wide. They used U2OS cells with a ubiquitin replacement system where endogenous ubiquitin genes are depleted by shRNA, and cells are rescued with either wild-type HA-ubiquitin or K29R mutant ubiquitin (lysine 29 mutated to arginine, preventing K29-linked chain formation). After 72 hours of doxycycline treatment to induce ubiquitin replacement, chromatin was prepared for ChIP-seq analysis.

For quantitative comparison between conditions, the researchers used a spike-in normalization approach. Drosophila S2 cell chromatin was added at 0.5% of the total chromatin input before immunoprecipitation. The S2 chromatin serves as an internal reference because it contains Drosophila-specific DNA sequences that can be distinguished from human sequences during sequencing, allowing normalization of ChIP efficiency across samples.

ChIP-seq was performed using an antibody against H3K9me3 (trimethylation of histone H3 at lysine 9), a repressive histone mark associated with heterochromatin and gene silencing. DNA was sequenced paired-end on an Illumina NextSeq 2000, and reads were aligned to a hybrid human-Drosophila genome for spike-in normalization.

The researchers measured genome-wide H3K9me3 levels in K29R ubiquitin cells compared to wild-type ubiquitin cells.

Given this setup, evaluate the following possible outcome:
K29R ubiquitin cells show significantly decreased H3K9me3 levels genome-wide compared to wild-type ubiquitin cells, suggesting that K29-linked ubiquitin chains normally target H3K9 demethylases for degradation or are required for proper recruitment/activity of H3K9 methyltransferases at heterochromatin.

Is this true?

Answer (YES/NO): NO